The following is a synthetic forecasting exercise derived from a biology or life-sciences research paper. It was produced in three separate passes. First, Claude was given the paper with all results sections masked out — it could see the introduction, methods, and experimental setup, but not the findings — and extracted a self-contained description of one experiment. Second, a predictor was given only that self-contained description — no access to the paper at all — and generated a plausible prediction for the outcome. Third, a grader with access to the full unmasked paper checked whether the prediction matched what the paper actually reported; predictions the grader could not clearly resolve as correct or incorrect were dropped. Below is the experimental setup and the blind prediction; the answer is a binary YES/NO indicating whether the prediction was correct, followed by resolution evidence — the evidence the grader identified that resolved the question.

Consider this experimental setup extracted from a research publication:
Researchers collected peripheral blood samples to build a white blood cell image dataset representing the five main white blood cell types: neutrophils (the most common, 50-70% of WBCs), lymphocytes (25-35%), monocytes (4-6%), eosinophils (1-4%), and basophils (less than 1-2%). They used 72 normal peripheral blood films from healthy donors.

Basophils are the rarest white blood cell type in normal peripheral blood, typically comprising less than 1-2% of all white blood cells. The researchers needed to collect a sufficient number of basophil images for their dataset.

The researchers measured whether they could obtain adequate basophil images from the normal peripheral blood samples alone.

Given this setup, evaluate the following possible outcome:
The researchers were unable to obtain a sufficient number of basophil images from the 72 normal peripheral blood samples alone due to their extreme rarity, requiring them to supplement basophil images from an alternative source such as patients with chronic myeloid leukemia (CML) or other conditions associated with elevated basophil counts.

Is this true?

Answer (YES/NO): YES